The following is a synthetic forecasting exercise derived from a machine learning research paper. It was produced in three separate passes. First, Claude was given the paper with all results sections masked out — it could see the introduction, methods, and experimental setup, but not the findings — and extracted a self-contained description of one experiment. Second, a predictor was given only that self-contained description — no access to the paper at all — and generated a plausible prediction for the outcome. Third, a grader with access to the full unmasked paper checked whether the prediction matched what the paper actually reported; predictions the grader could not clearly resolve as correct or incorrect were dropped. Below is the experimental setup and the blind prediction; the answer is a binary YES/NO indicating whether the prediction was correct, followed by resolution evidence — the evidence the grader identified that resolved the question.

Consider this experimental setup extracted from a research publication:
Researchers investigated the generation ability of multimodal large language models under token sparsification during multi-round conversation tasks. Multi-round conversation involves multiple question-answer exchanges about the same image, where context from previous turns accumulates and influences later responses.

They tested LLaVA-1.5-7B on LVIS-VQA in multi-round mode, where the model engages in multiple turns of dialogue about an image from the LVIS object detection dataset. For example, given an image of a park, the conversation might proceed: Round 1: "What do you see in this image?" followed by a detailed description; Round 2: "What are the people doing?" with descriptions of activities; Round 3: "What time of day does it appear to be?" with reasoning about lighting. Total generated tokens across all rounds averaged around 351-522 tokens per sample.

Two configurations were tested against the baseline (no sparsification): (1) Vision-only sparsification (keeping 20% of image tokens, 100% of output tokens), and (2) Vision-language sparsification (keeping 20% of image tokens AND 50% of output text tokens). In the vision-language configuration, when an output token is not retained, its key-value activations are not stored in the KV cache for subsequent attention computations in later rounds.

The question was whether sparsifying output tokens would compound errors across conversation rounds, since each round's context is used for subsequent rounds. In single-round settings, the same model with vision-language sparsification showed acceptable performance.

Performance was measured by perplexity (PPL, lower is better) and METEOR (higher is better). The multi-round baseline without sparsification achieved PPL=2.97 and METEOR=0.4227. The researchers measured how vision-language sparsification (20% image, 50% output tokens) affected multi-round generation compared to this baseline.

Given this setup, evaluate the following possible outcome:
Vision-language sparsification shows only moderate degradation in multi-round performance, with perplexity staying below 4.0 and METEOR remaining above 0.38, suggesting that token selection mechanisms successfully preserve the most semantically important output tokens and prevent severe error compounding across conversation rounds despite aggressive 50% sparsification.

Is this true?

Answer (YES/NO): YES